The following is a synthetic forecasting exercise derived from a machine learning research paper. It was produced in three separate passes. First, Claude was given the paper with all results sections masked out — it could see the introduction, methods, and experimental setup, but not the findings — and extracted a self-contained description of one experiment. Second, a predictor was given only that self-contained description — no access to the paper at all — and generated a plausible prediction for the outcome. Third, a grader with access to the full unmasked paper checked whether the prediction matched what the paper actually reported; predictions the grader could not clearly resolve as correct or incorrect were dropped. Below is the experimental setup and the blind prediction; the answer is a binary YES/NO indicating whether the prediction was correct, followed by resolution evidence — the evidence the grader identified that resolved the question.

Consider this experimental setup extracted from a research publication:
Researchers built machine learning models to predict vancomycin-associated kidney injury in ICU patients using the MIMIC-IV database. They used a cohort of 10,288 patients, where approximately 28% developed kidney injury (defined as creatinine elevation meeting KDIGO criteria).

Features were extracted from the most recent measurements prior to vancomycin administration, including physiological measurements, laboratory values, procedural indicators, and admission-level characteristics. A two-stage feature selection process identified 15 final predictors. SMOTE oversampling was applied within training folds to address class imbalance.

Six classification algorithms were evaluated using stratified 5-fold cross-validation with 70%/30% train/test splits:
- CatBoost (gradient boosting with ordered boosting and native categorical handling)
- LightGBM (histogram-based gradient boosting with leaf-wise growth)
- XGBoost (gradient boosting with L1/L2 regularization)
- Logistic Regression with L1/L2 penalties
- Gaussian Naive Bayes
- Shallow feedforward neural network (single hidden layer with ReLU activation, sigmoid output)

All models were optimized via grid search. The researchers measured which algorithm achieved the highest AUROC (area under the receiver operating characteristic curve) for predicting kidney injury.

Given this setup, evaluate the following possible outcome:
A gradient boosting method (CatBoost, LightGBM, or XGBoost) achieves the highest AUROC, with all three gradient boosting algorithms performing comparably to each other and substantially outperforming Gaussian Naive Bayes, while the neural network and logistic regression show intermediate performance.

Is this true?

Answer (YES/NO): NO